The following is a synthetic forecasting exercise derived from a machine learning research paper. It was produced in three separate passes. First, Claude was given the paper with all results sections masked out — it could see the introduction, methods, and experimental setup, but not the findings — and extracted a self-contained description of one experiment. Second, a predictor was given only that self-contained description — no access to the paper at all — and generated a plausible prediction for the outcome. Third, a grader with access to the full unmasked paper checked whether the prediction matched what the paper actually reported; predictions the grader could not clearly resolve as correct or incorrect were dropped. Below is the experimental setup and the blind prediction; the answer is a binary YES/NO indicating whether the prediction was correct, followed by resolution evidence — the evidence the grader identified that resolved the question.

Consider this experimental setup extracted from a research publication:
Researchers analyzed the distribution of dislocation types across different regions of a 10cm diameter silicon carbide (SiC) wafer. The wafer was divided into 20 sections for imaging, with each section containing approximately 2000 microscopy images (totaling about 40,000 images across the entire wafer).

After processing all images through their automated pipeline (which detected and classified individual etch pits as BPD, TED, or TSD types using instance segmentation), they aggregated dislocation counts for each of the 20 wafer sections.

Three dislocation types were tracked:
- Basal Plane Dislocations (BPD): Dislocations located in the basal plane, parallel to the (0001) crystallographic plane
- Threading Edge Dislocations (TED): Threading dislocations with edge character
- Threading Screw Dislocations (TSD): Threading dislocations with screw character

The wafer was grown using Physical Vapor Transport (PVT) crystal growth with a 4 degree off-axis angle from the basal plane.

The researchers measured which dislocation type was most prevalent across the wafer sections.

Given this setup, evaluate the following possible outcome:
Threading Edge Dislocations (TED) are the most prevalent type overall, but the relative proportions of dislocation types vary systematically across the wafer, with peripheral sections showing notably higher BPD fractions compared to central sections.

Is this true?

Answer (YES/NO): NO